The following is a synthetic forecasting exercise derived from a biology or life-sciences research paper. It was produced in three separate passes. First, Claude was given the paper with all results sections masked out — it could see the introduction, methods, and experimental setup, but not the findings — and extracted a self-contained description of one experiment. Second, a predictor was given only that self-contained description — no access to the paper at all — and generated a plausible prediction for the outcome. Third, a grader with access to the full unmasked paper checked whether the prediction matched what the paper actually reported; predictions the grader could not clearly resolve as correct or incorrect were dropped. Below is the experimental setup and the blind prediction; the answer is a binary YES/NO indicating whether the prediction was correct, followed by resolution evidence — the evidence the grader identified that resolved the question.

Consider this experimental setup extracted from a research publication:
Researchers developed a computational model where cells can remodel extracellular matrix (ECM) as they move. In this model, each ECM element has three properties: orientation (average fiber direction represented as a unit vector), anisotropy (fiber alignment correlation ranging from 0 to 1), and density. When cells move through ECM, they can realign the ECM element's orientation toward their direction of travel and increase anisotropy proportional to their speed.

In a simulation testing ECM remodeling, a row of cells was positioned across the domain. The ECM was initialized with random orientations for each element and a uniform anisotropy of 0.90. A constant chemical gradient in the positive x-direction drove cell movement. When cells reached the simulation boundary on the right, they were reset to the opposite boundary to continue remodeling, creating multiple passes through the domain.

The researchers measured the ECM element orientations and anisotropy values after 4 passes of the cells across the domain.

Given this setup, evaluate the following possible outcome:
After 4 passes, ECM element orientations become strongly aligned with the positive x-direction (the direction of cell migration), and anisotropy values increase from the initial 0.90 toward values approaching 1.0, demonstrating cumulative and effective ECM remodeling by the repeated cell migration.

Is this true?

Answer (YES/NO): NO